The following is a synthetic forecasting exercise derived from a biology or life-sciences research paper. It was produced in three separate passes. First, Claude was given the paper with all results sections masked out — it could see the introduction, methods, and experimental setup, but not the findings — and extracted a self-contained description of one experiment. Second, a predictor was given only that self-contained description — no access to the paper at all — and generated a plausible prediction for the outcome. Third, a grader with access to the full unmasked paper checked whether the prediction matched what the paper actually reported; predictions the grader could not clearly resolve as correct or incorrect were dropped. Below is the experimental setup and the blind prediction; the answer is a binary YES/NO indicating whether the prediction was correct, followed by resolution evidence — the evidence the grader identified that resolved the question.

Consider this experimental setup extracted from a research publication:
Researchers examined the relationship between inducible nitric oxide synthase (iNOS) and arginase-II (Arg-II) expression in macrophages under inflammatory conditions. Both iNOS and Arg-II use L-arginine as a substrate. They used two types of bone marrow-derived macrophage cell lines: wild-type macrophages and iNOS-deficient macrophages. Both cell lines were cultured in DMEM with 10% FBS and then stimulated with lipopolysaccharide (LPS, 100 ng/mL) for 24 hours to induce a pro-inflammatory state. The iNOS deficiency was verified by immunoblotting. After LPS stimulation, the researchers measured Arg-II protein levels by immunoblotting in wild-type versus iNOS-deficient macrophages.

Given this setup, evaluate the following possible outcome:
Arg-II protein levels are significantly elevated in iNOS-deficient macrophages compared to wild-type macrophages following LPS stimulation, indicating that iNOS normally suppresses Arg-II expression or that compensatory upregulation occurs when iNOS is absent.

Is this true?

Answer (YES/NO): NO